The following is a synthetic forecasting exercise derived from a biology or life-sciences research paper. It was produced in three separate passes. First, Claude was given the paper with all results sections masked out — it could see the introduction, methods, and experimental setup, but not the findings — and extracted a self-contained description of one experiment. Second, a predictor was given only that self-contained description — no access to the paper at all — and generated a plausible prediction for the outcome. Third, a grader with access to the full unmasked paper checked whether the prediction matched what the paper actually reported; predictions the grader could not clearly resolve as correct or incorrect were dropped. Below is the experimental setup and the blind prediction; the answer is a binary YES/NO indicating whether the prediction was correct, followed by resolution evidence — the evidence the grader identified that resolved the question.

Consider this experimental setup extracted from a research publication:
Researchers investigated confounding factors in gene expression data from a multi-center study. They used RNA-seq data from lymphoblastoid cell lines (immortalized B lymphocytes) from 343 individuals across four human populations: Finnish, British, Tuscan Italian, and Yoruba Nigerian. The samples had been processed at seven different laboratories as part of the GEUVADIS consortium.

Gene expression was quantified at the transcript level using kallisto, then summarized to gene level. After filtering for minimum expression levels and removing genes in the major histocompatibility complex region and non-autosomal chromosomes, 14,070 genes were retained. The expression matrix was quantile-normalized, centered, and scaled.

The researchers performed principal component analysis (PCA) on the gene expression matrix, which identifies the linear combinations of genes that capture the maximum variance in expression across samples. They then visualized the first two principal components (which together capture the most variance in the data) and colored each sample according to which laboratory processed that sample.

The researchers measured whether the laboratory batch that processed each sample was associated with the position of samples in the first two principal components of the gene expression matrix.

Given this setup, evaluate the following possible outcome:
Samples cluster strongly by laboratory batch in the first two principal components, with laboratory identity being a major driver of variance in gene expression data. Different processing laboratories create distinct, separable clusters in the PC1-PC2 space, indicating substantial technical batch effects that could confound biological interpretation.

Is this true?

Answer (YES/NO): NO